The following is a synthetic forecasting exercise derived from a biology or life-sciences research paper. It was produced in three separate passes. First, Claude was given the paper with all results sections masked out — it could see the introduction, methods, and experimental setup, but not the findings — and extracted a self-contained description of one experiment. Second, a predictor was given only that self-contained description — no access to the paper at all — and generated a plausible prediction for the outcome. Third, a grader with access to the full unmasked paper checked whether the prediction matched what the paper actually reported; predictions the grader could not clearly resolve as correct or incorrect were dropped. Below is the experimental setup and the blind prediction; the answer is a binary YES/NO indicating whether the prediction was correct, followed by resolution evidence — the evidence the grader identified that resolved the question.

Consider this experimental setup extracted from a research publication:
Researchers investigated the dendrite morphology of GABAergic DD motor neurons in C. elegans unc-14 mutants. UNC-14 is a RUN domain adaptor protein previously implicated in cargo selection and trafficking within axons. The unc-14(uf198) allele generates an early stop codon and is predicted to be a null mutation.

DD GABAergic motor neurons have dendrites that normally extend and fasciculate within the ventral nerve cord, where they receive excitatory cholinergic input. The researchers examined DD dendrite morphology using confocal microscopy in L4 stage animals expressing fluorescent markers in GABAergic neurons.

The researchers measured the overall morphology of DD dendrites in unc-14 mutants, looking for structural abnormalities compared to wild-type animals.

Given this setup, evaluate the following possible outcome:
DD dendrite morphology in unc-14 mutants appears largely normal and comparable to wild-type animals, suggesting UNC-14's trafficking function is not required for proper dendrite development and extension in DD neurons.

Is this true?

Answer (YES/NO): NO